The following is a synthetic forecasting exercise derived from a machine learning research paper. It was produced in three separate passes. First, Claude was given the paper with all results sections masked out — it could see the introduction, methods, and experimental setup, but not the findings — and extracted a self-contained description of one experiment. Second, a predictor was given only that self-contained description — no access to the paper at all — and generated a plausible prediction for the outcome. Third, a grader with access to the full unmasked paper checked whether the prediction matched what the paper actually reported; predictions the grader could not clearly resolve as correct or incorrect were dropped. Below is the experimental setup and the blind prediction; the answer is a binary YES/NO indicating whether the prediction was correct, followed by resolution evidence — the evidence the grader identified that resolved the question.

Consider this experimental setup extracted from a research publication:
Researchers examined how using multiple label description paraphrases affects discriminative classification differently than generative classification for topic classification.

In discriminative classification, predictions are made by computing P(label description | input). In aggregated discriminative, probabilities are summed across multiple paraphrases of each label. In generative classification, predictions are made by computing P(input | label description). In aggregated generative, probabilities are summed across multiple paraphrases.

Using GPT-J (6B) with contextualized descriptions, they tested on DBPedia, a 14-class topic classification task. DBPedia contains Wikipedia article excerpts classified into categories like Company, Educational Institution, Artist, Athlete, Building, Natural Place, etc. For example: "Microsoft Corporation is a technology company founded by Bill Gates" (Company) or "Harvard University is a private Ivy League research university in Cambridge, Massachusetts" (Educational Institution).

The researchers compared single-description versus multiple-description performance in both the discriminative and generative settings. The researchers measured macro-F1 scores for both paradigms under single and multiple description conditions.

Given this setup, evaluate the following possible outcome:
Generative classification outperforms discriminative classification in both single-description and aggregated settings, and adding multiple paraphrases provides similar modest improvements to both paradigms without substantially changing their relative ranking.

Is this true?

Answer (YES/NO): NO